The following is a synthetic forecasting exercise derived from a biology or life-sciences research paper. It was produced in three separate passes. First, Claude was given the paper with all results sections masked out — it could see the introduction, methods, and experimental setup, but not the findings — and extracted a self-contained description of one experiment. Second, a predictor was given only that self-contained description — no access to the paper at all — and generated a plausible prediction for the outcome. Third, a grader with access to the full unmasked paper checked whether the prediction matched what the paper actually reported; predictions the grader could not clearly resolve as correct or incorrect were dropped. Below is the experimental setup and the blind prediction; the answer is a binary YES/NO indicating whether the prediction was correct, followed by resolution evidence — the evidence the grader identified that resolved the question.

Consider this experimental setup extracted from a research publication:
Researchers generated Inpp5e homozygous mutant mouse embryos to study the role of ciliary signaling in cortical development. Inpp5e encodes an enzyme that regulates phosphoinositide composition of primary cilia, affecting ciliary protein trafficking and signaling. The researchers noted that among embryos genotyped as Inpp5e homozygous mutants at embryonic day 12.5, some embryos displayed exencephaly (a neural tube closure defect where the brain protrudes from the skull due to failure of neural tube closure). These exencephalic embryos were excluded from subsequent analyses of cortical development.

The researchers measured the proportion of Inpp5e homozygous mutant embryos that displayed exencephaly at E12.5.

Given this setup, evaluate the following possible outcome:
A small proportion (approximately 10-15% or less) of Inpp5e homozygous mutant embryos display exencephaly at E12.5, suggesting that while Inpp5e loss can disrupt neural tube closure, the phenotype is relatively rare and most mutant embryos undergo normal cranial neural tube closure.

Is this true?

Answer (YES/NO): NO